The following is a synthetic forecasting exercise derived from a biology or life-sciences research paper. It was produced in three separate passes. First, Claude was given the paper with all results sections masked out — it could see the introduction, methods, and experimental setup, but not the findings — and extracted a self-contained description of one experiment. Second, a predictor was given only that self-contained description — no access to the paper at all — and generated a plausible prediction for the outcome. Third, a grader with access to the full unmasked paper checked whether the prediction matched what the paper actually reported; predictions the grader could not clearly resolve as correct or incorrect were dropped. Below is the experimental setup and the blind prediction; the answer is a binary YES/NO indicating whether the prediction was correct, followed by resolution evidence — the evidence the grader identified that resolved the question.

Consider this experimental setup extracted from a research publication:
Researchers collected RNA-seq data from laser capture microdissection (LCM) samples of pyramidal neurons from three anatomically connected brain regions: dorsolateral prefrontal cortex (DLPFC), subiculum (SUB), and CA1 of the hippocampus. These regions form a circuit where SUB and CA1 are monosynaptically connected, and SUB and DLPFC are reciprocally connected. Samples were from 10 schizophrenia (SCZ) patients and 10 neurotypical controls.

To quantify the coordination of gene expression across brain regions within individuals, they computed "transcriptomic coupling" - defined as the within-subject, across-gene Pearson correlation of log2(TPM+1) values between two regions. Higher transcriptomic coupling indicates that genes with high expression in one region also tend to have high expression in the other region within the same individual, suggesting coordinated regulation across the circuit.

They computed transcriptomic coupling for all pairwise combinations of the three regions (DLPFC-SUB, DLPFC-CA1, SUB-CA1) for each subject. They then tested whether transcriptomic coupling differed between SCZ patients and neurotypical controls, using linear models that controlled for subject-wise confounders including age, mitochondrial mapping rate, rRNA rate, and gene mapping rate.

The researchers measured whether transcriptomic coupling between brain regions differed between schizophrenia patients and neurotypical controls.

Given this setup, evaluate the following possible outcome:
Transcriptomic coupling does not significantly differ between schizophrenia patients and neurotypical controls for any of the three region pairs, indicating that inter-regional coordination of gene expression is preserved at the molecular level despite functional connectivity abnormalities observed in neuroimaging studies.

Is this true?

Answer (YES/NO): YES